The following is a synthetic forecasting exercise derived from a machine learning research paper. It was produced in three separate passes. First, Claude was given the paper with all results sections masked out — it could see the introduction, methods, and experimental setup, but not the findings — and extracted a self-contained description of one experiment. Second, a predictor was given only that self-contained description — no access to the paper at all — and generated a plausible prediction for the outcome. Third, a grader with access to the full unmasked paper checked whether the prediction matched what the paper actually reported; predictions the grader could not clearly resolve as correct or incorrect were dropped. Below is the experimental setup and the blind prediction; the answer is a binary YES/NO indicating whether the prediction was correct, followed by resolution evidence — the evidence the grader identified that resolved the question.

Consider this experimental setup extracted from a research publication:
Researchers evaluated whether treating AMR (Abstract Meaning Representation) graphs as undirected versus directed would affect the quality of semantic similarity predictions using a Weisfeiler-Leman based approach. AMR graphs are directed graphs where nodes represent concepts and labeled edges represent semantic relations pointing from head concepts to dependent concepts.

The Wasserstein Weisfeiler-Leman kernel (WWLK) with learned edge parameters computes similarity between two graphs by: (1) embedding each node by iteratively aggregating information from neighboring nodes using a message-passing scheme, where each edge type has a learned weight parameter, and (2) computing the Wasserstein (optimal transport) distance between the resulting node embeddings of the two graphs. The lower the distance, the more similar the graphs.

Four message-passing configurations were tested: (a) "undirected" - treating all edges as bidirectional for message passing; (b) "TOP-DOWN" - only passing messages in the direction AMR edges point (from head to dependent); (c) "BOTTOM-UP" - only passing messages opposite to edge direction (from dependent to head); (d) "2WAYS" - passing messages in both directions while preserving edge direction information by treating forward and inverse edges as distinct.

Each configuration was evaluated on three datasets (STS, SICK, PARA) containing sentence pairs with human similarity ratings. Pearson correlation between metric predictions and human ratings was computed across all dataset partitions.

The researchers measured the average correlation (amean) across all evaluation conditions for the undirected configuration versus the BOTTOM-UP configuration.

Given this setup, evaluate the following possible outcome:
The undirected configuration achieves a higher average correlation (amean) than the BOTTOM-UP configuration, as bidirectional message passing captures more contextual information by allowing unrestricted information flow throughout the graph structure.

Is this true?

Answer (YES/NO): YES